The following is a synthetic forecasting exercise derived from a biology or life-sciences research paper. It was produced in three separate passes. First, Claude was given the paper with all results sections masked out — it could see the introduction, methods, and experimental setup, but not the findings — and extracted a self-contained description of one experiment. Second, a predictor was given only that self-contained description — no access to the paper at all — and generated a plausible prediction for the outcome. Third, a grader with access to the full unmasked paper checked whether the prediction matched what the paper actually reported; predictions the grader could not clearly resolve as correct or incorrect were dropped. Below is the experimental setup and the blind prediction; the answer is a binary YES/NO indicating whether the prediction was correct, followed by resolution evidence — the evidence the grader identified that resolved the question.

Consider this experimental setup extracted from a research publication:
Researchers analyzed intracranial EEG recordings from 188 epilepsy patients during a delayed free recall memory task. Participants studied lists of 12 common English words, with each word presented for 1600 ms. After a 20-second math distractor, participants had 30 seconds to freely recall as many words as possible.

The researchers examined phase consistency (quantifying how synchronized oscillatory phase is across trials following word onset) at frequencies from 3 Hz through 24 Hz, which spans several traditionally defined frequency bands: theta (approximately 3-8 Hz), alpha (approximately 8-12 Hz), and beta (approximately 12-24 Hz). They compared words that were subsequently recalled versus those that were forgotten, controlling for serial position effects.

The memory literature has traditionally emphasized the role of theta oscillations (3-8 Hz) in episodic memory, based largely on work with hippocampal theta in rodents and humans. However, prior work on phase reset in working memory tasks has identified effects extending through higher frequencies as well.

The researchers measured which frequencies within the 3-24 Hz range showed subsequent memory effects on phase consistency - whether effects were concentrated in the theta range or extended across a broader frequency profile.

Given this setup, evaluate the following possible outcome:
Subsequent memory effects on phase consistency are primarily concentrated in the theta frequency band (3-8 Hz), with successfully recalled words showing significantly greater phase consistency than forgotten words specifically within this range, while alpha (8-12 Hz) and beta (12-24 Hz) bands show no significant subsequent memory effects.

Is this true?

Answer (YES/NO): NO